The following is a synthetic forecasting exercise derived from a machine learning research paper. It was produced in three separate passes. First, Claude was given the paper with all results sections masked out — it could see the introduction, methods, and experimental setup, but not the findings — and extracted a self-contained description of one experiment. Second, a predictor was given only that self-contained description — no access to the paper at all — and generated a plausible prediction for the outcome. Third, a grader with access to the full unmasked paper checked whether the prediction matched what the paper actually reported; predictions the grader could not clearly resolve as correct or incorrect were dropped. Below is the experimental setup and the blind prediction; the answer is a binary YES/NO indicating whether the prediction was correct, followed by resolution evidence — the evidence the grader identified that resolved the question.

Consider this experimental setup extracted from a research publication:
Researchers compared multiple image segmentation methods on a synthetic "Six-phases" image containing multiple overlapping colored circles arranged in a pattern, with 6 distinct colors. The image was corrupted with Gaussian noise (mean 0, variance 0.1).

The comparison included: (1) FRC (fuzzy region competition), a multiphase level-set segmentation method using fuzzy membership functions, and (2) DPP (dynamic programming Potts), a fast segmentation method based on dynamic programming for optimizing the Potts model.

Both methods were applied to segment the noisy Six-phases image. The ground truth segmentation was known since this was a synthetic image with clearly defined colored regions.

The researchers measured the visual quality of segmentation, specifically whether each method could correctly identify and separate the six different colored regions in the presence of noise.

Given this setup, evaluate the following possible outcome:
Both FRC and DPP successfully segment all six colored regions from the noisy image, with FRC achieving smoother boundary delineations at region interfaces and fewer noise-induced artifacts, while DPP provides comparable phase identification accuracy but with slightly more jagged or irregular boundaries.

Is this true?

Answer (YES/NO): NO